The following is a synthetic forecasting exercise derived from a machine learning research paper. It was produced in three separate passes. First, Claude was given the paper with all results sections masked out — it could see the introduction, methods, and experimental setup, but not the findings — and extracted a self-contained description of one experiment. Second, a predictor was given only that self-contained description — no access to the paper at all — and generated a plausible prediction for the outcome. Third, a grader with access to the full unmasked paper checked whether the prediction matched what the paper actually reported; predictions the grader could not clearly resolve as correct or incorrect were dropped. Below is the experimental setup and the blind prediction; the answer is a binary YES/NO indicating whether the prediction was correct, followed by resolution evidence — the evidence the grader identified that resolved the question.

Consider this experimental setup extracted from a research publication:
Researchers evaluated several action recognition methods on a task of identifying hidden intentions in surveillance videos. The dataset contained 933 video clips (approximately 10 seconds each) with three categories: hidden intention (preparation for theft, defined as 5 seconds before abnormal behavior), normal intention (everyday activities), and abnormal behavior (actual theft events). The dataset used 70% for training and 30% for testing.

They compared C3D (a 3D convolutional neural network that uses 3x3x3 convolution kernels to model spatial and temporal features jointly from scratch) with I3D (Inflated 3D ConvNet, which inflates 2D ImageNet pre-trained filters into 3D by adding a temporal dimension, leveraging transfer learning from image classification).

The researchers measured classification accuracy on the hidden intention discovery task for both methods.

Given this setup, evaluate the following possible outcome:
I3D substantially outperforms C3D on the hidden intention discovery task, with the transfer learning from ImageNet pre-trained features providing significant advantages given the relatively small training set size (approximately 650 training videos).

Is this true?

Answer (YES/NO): NO